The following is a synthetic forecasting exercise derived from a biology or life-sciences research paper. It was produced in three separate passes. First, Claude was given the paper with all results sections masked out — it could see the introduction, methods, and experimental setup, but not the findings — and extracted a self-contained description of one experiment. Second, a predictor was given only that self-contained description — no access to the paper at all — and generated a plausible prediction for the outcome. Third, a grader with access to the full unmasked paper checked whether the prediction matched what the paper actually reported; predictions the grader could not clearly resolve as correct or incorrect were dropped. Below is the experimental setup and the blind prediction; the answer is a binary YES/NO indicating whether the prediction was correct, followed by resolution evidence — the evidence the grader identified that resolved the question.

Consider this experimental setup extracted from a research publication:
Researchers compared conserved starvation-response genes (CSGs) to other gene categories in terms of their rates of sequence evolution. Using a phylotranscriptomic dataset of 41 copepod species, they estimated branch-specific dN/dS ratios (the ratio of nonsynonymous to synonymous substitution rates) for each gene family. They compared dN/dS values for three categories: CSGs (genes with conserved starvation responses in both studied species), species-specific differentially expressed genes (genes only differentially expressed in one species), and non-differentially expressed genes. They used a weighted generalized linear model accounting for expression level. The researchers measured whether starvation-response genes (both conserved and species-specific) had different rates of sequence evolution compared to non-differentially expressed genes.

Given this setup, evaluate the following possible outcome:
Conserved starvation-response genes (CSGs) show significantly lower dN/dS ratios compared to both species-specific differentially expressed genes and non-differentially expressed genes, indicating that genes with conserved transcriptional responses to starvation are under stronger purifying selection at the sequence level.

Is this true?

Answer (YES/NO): NO